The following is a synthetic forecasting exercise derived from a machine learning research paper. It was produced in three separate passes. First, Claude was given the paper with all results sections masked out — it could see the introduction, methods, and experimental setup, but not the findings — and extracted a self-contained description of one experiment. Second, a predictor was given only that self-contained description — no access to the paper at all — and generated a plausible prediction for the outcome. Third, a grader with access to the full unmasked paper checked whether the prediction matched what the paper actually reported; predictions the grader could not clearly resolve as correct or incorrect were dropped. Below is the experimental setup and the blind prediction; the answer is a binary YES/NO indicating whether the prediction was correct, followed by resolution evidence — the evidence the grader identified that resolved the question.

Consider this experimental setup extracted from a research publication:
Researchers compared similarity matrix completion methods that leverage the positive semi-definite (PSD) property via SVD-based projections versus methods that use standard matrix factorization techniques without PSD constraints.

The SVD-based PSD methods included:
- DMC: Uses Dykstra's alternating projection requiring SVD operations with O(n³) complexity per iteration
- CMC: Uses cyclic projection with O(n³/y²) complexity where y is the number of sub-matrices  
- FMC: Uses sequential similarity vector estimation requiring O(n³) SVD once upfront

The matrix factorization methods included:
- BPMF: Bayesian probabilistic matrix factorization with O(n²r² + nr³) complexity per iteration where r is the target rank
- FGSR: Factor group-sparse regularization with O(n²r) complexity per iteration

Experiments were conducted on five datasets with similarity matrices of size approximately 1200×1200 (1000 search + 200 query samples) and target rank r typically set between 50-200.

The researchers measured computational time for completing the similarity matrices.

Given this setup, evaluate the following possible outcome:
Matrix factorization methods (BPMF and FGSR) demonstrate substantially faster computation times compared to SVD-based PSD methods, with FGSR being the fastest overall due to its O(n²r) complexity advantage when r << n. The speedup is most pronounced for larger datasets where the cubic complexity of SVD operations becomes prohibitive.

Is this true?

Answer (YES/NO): NO